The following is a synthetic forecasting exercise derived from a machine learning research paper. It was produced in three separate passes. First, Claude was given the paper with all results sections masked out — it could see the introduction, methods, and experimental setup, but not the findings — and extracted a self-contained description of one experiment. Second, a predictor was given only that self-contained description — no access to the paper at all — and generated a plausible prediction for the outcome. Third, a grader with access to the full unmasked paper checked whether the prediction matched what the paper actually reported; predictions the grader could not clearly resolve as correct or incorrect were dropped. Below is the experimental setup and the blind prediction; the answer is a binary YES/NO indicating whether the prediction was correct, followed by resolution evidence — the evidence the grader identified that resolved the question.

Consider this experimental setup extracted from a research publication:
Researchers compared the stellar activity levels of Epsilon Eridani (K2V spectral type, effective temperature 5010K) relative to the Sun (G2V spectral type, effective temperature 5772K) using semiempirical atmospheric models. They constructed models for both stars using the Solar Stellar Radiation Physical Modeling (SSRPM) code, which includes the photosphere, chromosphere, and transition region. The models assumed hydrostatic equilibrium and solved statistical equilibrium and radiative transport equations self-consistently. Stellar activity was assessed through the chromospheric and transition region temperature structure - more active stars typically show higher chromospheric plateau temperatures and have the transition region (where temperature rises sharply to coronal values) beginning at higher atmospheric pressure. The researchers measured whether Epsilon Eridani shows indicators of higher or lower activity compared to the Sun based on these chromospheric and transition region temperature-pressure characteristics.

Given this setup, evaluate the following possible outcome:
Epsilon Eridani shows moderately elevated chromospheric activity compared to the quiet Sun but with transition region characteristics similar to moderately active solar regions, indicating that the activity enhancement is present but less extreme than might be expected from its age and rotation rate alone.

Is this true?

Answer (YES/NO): NO